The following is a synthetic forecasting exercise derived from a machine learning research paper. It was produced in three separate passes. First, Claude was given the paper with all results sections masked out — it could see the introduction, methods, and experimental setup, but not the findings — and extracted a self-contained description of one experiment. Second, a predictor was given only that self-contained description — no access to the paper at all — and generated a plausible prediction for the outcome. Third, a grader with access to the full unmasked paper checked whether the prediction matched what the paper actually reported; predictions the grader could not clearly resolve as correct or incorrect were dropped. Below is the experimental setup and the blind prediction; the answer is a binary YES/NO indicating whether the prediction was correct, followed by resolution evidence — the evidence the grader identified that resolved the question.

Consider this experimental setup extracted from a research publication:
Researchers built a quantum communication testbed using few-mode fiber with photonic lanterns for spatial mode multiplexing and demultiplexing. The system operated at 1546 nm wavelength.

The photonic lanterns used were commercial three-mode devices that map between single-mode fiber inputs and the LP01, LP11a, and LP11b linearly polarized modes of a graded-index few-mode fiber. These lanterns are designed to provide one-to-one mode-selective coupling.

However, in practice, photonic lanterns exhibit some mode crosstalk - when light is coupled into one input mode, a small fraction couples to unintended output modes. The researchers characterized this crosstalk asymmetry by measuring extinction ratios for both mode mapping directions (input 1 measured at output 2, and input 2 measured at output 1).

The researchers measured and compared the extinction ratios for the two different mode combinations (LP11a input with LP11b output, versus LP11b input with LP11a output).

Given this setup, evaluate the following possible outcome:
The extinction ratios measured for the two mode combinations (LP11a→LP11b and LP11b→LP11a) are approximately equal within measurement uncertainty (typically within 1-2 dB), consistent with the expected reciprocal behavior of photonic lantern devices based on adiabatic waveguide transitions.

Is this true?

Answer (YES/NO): YES